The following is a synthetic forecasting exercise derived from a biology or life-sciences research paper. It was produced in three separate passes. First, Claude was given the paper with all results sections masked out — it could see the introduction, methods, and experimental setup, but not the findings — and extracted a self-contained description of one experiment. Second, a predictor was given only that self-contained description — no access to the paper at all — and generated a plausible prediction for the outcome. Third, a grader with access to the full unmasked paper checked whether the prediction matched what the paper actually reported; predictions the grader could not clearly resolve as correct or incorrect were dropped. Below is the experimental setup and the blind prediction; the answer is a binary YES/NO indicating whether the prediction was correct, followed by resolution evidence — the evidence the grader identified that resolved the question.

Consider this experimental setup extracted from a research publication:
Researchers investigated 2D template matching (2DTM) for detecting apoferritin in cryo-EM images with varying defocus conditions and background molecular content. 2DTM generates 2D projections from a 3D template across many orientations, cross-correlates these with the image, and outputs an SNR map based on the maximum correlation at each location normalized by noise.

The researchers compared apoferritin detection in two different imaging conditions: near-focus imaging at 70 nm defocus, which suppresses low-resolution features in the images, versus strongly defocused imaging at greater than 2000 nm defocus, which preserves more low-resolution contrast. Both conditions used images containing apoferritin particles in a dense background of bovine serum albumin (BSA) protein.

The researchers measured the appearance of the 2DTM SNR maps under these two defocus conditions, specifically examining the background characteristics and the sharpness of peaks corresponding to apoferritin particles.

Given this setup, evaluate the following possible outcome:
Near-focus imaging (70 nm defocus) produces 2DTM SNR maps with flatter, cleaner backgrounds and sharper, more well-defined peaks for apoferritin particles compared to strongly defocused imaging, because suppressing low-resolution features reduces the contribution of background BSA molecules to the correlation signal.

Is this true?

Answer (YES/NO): YES